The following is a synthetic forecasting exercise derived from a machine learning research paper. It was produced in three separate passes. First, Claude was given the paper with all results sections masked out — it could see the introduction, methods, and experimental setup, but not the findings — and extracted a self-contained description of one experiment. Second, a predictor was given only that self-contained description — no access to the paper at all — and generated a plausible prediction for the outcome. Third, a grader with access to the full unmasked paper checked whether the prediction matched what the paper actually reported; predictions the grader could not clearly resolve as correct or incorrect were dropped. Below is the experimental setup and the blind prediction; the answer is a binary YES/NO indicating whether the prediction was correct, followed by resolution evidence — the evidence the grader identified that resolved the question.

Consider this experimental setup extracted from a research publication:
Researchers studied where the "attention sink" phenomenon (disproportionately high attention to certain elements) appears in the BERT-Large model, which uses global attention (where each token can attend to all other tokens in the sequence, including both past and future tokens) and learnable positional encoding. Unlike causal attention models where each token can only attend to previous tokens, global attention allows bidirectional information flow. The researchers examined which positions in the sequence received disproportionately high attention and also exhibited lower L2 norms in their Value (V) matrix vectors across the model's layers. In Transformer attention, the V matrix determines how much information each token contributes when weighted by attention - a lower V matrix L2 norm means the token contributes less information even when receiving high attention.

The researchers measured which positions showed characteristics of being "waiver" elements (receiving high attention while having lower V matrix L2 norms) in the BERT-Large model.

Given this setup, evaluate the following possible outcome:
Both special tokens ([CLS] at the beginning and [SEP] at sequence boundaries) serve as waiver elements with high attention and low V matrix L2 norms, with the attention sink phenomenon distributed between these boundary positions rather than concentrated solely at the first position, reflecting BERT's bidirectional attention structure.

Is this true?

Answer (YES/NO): YES